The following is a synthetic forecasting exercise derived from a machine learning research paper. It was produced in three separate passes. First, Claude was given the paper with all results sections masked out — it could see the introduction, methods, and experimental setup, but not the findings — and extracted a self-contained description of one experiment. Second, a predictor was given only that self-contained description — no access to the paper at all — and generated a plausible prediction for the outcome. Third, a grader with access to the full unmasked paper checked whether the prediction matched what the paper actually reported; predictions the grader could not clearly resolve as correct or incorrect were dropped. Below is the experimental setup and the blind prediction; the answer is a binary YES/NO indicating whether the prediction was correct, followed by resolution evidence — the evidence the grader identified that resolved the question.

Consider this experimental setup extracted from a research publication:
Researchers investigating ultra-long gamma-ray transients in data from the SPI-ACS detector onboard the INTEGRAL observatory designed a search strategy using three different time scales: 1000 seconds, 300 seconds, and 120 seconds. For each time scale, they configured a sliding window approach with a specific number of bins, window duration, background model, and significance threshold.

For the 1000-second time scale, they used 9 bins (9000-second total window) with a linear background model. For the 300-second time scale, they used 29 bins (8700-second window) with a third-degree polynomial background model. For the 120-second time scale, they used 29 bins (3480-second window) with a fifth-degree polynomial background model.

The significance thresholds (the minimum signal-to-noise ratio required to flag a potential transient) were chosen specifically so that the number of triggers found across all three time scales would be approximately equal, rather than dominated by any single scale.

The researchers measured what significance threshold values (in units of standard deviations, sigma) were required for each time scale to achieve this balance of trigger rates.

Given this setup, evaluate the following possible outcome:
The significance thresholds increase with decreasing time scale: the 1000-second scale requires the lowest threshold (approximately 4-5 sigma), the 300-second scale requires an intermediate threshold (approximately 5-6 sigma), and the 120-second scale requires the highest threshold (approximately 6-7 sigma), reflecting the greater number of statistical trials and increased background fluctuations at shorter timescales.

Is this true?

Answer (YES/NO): NO